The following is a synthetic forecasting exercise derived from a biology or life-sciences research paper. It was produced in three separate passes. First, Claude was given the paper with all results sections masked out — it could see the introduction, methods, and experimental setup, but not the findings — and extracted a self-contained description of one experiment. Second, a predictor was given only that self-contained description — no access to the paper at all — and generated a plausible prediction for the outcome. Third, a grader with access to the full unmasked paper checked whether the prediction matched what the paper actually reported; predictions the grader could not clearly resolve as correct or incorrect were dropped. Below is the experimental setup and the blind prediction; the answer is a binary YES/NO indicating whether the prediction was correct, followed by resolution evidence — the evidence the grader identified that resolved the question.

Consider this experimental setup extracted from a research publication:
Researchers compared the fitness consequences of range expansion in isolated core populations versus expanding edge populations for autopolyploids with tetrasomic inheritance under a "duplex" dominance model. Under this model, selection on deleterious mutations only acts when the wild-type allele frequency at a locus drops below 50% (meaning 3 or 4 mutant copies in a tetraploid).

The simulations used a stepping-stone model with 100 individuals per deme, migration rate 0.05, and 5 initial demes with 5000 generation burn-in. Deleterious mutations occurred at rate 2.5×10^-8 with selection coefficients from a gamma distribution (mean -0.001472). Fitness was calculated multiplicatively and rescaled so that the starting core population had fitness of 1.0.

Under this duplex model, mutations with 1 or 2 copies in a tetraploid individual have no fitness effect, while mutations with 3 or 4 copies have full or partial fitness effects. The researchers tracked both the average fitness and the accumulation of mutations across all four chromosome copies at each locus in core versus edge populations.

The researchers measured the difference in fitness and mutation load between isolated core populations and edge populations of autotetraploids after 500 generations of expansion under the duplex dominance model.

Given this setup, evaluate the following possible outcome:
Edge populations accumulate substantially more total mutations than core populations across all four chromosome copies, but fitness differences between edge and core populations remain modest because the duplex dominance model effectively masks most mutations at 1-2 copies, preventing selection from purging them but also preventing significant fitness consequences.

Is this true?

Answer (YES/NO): NO